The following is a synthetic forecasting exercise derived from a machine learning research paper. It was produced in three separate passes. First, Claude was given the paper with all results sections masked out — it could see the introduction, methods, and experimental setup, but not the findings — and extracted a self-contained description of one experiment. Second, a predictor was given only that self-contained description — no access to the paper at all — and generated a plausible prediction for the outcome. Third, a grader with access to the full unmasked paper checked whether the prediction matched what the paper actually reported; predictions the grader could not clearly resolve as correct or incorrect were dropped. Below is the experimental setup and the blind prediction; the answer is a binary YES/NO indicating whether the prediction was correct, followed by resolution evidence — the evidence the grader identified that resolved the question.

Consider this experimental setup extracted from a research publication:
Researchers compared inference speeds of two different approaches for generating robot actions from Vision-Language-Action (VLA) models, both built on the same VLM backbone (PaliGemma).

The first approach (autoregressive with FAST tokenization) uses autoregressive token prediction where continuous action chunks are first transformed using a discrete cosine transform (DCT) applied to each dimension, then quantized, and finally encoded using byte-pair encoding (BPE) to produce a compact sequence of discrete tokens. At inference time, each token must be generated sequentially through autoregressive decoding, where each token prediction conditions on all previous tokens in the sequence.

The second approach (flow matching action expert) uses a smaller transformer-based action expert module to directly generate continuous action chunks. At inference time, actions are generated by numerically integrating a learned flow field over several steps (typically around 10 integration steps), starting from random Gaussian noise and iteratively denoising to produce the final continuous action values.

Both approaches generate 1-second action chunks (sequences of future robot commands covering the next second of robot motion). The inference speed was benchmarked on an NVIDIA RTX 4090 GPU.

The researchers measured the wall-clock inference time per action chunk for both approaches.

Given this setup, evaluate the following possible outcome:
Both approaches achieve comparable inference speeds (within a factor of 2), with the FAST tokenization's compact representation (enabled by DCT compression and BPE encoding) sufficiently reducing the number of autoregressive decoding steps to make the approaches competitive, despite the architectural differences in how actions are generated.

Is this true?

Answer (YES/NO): NO